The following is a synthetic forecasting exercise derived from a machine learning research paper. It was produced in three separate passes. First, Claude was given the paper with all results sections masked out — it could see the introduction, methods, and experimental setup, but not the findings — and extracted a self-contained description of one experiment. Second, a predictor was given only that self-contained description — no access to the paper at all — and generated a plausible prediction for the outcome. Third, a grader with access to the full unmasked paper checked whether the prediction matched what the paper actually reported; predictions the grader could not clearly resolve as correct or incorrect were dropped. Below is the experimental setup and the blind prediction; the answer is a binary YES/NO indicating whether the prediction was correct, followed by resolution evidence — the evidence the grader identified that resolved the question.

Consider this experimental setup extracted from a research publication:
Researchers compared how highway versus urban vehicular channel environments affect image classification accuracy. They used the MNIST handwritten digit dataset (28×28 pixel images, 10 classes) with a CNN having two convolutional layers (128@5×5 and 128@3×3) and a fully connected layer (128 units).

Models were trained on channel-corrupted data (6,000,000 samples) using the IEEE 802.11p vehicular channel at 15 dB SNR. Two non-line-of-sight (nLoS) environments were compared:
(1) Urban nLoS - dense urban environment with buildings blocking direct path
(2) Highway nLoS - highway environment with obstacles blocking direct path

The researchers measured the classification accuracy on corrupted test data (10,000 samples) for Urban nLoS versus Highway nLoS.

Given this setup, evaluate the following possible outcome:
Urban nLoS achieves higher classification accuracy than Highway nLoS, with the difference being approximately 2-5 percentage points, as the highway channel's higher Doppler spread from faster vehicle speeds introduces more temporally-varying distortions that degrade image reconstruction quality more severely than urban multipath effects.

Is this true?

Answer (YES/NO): NO